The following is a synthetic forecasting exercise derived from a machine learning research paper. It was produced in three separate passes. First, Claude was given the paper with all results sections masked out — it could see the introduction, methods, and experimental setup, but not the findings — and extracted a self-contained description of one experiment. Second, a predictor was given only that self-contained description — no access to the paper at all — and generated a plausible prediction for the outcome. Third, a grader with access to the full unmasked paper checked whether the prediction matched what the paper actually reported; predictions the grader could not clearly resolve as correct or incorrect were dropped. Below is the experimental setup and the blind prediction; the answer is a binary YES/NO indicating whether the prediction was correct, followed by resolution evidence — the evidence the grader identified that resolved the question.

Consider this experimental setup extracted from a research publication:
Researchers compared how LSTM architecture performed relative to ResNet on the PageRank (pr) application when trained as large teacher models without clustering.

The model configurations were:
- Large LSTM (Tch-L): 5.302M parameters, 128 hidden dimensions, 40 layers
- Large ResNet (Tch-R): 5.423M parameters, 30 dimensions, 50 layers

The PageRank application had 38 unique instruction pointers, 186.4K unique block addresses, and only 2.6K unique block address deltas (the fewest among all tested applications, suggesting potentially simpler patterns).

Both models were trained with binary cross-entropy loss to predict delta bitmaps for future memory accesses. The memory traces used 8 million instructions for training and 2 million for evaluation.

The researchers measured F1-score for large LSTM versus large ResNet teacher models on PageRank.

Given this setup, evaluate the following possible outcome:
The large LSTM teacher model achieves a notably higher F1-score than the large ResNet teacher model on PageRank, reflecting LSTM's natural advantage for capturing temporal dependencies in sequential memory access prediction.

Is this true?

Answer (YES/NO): NO